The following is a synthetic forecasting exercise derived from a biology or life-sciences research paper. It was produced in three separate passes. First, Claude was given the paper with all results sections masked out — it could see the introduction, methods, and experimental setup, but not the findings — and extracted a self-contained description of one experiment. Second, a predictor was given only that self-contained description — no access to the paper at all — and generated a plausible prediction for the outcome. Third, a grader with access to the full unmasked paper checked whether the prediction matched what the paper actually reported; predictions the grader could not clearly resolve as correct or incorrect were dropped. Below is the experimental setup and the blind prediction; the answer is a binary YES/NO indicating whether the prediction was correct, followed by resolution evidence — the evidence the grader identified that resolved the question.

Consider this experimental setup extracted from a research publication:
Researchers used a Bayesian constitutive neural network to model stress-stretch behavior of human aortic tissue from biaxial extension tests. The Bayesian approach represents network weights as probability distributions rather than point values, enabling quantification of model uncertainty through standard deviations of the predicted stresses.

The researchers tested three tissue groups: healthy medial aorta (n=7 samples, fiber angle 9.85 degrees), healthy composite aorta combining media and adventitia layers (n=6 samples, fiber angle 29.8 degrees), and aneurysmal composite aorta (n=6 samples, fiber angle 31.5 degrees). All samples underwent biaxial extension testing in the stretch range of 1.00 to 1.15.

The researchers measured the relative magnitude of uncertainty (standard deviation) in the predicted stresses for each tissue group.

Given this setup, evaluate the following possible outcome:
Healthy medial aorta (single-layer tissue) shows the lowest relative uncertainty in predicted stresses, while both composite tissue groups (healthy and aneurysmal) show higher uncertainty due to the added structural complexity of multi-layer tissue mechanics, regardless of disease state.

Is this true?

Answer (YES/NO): NO